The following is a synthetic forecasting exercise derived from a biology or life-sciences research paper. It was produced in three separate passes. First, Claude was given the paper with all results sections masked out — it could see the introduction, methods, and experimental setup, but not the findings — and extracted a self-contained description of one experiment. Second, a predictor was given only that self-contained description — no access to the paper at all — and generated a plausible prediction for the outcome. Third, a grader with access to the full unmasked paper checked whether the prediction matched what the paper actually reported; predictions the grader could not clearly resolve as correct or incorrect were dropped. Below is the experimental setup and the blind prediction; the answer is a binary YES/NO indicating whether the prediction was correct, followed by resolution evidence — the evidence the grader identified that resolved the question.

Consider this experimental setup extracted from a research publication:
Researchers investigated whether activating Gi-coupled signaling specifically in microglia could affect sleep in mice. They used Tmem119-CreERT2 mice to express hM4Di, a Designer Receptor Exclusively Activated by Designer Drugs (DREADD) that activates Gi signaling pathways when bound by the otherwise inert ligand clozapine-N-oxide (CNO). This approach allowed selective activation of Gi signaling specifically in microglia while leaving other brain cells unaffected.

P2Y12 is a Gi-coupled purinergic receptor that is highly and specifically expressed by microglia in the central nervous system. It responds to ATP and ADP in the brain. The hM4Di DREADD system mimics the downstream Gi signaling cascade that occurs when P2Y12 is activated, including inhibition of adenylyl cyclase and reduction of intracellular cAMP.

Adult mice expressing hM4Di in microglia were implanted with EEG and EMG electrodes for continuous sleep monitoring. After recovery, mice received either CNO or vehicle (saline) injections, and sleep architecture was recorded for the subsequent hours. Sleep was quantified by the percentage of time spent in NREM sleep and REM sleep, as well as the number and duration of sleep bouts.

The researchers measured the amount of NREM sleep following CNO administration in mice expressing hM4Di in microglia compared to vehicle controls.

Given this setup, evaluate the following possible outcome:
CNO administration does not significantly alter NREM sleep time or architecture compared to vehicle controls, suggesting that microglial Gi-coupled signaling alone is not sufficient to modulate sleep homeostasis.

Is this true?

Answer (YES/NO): NO